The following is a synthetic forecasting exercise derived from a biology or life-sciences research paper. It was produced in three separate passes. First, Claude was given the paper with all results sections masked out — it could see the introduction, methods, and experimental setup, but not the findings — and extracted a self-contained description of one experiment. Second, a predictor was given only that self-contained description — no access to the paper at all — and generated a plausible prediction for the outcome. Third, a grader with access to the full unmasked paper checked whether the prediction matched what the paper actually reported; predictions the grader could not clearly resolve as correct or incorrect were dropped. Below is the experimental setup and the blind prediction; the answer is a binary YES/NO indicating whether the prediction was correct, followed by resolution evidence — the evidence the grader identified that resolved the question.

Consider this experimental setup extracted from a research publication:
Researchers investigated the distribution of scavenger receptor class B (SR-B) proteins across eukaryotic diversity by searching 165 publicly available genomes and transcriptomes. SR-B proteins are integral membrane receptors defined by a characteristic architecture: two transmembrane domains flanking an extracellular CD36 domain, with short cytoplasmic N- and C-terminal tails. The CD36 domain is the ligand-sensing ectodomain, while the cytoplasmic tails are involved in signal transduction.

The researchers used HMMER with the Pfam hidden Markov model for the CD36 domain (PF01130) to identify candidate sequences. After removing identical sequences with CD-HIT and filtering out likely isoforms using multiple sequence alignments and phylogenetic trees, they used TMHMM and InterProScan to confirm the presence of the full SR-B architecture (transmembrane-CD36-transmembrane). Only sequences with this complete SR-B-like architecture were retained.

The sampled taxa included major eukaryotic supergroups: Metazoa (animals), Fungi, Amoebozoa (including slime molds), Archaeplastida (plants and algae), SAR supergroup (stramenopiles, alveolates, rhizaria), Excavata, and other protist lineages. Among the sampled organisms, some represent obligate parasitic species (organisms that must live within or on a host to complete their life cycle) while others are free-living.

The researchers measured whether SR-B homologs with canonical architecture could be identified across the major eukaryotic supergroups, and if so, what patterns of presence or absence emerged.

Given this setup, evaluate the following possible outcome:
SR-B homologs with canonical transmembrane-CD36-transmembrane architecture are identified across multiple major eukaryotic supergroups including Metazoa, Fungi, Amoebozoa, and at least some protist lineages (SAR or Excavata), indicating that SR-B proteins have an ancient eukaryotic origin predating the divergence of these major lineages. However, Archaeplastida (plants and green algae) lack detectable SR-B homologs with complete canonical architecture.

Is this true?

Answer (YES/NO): NO